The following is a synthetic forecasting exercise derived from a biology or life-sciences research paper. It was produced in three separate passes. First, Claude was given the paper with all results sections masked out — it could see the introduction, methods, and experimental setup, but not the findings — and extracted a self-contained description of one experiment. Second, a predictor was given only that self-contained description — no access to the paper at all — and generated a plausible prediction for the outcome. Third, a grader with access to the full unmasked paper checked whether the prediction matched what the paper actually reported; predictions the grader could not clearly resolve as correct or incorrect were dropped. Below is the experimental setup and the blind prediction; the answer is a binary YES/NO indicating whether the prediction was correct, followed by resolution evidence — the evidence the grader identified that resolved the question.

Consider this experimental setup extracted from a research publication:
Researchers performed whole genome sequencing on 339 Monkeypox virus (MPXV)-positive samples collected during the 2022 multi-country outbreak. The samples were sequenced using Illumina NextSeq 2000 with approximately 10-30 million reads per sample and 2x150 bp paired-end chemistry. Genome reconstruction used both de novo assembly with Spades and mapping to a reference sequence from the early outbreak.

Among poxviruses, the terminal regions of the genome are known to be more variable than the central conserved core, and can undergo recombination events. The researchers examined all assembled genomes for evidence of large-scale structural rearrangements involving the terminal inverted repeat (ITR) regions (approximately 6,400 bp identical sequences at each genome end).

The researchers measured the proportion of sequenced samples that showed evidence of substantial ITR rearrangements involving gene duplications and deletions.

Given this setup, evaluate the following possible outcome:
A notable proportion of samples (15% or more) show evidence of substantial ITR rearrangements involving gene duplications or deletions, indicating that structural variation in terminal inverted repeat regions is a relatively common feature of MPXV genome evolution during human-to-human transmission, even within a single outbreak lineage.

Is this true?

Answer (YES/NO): NO